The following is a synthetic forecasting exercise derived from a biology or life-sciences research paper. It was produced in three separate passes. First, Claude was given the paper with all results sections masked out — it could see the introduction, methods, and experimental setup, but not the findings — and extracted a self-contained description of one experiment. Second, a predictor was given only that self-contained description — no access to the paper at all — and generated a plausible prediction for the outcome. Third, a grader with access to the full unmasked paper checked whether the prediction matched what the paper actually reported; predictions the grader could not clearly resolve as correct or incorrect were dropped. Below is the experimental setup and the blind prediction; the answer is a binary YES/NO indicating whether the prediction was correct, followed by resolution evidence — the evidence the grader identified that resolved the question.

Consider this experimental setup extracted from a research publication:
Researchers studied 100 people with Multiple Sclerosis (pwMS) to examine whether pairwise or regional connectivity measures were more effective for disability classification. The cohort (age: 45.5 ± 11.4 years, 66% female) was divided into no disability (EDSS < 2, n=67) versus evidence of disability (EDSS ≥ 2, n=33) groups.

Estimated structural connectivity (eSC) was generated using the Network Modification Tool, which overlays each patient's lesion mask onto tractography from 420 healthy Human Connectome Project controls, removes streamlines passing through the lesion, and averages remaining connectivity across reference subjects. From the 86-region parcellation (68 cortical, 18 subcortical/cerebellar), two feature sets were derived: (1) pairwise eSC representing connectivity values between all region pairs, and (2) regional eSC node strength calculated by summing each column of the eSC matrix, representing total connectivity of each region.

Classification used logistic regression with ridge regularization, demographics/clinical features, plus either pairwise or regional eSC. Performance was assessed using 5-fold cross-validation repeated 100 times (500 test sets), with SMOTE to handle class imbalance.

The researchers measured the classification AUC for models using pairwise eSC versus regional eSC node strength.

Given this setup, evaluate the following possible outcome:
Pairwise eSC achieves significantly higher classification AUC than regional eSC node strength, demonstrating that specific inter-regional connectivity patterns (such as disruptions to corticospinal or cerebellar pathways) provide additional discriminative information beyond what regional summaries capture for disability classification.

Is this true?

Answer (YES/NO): NO